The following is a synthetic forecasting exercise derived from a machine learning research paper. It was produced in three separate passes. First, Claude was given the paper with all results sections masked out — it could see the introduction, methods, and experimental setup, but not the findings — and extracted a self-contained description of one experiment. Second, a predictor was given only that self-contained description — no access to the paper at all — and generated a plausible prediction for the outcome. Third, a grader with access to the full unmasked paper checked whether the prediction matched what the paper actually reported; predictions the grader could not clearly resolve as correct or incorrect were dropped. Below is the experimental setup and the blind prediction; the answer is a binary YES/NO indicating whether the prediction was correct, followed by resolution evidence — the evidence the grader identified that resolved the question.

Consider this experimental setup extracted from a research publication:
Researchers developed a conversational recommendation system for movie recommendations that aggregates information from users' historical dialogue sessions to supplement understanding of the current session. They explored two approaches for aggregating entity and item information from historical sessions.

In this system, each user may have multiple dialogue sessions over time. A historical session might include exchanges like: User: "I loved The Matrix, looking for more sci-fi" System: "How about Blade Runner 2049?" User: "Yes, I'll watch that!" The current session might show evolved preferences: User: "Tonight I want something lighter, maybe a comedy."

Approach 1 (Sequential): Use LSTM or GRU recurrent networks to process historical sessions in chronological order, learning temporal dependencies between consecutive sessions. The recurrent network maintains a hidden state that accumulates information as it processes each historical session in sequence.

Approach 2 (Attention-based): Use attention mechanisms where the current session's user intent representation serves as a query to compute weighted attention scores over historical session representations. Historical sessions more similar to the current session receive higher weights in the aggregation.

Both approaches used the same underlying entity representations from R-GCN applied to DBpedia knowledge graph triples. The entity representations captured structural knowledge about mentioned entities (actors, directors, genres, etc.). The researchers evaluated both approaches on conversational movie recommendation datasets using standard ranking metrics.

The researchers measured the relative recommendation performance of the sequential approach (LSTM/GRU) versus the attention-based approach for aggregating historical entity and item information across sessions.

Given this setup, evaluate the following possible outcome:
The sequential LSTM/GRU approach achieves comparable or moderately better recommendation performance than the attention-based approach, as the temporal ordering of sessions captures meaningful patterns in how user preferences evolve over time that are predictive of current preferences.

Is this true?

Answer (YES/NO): NO